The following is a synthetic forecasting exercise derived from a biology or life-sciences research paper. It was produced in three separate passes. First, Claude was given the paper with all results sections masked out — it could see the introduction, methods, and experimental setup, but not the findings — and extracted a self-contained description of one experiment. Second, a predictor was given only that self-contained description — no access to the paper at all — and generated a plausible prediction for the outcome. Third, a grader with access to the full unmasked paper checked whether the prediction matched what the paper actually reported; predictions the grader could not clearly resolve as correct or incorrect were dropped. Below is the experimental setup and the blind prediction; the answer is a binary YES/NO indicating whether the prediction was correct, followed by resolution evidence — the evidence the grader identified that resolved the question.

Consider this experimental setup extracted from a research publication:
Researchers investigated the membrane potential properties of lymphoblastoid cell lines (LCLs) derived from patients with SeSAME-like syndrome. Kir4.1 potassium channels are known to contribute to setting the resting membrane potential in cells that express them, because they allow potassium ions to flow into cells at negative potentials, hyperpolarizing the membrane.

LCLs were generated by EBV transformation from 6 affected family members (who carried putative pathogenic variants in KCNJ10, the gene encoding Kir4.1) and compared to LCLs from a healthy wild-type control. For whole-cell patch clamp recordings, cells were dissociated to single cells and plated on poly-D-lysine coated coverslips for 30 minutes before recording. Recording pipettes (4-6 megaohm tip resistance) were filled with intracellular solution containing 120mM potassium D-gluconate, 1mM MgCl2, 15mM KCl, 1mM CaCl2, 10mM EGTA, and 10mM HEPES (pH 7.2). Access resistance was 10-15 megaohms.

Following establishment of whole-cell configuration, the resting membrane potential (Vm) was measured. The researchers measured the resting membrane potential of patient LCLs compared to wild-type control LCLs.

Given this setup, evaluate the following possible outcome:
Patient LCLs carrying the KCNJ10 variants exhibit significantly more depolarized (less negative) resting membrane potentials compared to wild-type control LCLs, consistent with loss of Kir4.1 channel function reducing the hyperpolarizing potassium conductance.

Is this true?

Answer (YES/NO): YES